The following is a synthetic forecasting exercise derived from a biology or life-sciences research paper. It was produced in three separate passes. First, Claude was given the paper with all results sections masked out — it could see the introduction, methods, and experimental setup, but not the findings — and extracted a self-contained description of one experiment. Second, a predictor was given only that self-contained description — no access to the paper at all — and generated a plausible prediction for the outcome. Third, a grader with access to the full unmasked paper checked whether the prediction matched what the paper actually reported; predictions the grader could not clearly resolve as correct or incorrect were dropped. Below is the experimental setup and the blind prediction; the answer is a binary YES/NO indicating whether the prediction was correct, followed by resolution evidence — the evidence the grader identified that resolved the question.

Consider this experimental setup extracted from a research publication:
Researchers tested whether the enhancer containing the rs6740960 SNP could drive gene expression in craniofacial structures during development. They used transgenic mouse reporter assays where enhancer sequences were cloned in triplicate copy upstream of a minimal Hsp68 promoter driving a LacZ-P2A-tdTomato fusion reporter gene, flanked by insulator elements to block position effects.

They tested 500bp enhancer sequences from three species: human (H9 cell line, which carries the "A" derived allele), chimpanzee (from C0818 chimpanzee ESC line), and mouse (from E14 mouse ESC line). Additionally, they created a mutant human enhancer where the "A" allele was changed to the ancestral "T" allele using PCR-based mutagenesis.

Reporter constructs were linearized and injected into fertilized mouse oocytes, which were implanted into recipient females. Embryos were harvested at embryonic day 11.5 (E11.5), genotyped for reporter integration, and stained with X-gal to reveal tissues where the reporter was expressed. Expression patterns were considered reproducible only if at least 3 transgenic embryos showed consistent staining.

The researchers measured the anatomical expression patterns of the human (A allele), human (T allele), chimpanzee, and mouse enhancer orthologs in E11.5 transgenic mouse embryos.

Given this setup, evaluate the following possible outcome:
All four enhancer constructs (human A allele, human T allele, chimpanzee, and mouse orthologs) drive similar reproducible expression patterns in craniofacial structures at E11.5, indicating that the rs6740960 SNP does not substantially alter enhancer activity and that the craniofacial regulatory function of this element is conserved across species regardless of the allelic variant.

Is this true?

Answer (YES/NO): NO